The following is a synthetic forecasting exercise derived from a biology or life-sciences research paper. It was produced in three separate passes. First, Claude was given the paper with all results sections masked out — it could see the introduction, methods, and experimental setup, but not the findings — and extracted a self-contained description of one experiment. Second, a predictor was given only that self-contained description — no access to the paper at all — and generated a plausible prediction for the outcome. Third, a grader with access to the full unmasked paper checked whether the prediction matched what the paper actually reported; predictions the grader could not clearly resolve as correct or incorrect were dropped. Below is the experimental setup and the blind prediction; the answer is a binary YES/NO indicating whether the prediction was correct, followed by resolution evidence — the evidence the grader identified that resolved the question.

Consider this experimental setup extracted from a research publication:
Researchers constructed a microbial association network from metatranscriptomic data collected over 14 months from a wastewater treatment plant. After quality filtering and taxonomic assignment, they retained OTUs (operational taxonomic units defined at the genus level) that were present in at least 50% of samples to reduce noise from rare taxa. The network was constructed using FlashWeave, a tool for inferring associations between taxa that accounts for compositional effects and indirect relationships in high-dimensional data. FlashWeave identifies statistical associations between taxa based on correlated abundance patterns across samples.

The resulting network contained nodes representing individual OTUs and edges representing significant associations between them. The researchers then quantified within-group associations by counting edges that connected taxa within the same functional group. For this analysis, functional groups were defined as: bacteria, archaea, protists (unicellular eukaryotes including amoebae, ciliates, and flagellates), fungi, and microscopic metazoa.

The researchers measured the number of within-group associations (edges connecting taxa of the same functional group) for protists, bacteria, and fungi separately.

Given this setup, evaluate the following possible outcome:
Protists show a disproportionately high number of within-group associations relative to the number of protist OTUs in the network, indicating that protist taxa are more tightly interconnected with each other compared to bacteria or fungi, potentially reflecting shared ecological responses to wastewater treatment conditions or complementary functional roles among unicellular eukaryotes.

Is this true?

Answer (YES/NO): YES